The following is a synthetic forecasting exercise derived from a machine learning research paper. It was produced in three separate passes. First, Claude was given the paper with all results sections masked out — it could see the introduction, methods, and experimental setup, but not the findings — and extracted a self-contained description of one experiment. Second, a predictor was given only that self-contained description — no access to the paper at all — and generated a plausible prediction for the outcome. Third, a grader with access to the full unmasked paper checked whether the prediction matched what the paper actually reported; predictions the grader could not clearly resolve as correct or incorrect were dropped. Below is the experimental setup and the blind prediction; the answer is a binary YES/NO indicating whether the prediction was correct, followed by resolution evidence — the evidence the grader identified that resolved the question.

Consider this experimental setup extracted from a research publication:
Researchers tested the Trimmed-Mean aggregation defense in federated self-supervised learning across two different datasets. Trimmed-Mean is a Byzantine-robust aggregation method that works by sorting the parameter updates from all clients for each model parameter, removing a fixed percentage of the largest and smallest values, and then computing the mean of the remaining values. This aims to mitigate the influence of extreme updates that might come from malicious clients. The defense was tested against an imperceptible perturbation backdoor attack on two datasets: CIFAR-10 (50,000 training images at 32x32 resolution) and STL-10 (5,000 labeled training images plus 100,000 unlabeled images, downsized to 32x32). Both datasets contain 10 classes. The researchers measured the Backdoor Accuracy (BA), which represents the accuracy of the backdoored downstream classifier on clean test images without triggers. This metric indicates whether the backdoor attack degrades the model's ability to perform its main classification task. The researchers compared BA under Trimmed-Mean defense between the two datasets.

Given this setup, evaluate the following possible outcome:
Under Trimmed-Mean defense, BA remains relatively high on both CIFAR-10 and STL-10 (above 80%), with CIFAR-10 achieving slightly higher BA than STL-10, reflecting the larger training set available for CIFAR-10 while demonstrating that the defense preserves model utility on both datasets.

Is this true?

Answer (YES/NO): NO